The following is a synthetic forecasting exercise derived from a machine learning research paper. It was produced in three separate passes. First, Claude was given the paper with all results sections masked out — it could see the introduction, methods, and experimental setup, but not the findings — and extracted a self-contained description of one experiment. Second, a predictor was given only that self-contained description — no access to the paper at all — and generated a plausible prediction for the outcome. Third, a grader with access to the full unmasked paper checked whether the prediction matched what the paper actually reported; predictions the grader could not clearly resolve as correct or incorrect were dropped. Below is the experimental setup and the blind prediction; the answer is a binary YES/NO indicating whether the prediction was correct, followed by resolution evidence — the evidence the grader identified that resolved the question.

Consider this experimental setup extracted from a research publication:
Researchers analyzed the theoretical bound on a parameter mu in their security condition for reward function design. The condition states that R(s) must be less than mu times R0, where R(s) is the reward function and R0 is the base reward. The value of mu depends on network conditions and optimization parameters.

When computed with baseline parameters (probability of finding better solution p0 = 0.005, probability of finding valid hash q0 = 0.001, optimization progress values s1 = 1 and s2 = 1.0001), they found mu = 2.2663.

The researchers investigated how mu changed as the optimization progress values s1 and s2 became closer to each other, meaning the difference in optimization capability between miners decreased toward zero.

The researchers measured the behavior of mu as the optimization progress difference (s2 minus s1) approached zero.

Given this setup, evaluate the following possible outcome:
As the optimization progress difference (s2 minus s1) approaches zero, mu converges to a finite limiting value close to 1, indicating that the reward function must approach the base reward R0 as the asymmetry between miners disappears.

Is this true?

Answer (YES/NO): NO